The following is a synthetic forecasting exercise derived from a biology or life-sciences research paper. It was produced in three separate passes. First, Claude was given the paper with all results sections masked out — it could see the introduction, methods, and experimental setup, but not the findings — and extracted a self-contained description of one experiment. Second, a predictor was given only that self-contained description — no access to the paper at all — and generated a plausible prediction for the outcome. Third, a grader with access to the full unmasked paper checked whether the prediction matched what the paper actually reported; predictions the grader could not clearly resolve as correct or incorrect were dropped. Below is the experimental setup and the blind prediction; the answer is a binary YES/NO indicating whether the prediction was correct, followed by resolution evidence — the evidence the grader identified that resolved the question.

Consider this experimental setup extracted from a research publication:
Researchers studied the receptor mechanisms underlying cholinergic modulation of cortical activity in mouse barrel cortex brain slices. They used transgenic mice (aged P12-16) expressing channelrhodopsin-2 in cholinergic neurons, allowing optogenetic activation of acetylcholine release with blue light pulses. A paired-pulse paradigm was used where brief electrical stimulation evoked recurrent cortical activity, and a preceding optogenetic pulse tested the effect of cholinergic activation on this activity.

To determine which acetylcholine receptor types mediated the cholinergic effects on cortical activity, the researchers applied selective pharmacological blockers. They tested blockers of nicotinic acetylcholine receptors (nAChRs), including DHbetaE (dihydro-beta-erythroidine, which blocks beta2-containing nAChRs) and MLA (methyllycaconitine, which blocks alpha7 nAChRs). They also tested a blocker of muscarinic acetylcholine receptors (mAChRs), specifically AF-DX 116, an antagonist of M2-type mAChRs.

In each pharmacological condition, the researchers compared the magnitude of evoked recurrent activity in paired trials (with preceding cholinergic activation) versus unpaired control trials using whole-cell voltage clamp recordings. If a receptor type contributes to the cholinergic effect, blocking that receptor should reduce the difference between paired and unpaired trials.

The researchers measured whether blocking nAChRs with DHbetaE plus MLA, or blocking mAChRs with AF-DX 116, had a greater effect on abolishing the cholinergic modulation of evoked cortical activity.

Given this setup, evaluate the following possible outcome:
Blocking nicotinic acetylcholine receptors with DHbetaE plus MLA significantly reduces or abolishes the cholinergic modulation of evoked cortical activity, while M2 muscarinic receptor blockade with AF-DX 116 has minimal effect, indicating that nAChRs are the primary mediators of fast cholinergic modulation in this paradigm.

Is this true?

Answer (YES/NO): NO